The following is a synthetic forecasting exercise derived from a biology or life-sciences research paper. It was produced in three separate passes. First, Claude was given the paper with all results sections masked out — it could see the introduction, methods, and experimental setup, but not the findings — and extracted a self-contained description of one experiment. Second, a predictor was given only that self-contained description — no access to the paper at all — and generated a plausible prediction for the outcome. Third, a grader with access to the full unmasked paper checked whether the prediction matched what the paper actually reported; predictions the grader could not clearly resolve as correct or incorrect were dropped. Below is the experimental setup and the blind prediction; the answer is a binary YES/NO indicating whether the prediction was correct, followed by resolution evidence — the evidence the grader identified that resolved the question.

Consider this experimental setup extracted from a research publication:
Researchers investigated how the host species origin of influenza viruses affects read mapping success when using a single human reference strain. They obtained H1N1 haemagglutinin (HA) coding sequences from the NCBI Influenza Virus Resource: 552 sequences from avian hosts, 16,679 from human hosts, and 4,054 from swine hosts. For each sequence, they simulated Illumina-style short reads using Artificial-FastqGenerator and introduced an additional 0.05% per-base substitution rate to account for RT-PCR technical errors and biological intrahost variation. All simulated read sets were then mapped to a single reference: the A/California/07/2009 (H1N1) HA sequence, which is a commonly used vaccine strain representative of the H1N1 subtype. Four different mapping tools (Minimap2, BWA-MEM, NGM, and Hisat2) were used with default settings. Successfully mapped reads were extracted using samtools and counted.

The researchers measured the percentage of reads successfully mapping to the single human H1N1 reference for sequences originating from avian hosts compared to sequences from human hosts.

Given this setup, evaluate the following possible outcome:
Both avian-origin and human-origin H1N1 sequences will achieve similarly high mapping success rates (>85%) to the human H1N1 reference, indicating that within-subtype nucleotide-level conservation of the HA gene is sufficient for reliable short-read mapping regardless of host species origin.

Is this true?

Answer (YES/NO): NO